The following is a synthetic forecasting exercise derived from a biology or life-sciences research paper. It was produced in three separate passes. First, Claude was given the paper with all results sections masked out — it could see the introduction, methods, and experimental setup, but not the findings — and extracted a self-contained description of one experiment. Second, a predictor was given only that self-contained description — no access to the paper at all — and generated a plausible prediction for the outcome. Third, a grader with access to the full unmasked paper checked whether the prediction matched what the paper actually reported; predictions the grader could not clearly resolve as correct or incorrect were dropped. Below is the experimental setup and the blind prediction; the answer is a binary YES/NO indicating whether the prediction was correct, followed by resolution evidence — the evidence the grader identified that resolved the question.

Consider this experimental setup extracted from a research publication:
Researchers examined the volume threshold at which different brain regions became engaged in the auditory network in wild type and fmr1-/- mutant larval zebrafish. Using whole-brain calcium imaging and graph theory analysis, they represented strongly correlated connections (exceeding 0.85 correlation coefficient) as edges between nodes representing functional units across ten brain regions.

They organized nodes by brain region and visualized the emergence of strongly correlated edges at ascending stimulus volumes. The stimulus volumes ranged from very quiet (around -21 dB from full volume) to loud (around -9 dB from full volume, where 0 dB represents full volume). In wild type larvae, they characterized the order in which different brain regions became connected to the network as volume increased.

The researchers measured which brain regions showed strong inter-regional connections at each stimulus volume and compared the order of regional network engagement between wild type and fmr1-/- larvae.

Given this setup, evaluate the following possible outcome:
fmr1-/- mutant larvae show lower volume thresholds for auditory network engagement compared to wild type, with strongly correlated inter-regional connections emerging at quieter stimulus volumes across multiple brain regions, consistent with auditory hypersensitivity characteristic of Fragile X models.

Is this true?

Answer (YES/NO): YES